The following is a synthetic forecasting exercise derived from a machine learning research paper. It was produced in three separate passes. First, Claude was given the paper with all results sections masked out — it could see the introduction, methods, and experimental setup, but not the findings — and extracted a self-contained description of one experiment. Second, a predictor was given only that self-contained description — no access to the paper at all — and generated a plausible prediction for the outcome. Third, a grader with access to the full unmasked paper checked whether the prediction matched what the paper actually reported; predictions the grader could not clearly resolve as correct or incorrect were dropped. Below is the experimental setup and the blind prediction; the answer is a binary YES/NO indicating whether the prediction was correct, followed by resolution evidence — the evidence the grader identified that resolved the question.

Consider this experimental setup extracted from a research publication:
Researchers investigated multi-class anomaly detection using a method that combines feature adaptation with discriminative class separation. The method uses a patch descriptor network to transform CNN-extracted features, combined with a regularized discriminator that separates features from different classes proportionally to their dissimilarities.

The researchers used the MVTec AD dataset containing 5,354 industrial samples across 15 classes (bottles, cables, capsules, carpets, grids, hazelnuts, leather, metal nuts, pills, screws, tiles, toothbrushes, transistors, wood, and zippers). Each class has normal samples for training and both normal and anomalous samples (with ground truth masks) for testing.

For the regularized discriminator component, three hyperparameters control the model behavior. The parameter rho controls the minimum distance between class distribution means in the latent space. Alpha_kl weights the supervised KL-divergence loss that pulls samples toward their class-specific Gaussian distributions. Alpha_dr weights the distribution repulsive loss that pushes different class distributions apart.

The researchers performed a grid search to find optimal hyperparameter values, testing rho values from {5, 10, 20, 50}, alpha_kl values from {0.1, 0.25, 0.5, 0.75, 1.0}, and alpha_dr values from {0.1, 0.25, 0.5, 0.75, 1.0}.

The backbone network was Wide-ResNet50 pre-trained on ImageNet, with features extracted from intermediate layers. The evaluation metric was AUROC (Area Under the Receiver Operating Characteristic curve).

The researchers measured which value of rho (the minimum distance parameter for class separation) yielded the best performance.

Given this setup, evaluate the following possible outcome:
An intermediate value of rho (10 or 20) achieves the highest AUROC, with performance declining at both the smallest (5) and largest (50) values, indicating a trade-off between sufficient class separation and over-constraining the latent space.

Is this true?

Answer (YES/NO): YES